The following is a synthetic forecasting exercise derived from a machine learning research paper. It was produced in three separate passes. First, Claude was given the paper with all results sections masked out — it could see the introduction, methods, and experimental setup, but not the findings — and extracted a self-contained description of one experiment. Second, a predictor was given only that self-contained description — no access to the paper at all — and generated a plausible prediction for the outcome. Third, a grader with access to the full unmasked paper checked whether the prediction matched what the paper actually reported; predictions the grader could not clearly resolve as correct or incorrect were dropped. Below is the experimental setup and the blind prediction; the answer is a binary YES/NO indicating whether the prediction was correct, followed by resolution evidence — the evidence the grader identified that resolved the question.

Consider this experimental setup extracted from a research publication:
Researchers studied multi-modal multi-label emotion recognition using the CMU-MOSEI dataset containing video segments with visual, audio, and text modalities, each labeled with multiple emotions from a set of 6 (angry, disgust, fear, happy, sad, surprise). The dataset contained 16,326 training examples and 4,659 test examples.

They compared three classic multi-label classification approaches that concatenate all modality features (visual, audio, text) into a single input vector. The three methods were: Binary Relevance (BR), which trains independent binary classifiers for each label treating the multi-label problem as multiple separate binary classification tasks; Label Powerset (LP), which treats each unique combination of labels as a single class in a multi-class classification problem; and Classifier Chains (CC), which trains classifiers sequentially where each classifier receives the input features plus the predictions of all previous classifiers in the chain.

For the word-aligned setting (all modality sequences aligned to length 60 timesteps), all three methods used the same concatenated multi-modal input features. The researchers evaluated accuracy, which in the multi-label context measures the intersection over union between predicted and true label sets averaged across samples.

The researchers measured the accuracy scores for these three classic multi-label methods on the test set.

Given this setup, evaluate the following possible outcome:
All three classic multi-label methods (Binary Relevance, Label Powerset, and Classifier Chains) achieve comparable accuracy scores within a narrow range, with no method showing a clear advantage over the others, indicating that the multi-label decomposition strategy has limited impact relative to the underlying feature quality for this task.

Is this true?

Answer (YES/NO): NO